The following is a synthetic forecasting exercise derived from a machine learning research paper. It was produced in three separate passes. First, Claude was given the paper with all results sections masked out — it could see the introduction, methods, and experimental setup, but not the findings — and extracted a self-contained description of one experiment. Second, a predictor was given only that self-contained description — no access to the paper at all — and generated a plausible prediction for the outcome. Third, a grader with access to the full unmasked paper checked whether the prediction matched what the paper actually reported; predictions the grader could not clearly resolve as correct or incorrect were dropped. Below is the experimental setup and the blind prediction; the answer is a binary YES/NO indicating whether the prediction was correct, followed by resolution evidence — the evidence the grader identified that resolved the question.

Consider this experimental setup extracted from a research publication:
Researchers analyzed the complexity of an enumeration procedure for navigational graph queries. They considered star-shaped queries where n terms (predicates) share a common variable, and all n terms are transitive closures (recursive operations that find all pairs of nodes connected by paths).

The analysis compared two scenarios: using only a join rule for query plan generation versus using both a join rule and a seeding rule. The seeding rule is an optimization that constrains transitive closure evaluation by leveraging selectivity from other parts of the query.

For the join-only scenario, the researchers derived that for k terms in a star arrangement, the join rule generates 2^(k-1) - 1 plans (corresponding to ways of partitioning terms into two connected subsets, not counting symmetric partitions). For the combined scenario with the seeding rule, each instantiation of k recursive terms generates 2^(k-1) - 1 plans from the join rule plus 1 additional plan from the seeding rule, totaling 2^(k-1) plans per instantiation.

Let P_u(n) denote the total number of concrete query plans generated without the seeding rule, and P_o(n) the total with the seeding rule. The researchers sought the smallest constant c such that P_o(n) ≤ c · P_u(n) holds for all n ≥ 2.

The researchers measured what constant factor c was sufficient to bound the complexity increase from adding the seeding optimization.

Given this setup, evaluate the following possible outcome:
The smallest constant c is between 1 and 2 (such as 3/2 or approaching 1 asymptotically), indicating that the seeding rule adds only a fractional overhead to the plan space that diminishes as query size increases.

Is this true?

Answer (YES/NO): NO